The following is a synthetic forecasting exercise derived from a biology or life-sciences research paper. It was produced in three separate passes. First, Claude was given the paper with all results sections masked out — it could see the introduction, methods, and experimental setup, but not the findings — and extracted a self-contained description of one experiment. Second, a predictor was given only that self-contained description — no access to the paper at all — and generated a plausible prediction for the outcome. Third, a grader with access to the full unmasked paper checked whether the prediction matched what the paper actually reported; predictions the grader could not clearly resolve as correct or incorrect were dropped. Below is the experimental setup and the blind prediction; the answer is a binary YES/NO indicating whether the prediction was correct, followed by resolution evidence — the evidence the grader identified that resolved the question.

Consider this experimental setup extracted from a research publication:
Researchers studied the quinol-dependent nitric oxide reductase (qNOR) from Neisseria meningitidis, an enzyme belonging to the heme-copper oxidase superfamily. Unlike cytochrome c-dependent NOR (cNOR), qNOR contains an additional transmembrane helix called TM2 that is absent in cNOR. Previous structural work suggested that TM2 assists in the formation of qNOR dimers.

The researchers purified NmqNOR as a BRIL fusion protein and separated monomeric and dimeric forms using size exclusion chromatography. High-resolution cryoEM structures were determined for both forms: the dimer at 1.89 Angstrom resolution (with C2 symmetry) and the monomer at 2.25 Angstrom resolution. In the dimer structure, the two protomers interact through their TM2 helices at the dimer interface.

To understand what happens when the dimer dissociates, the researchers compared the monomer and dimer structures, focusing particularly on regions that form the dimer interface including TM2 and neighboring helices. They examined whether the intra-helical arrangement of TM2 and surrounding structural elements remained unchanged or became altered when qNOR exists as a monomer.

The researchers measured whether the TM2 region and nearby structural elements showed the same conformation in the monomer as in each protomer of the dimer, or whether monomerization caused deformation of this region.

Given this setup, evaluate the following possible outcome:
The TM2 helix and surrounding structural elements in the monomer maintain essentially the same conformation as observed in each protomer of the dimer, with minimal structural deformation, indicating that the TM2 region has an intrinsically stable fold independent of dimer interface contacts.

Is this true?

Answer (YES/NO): NO